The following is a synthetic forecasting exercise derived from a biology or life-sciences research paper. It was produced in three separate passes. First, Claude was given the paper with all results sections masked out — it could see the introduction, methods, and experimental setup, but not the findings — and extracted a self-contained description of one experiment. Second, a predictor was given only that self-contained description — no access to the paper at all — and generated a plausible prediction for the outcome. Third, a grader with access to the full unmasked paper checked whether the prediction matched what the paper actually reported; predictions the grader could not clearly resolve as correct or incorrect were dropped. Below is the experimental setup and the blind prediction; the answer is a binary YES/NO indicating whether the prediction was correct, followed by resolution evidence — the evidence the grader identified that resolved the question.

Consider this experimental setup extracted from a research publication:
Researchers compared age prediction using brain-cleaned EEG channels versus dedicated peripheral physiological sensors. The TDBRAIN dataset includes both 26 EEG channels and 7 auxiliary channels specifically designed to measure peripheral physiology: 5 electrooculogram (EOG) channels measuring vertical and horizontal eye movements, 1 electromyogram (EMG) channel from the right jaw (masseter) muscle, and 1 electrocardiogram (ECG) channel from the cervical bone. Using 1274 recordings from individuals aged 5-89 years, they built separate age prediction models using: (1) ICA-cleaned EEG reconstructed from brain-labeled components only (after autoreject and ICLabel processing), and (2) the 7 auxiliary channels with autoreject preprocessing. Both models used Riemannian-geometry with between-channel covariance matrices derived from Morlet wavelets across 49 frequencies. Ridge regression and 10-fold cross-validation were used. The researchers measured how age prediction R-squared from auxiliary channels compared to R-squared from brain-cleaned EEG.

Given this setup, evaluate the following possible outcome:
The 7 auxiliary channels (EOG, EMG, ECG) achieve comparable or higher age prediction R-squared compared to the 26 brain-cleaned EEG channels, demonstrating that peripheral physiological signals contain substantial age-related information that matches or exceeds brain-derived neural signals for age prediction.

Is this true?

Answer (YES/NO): NO